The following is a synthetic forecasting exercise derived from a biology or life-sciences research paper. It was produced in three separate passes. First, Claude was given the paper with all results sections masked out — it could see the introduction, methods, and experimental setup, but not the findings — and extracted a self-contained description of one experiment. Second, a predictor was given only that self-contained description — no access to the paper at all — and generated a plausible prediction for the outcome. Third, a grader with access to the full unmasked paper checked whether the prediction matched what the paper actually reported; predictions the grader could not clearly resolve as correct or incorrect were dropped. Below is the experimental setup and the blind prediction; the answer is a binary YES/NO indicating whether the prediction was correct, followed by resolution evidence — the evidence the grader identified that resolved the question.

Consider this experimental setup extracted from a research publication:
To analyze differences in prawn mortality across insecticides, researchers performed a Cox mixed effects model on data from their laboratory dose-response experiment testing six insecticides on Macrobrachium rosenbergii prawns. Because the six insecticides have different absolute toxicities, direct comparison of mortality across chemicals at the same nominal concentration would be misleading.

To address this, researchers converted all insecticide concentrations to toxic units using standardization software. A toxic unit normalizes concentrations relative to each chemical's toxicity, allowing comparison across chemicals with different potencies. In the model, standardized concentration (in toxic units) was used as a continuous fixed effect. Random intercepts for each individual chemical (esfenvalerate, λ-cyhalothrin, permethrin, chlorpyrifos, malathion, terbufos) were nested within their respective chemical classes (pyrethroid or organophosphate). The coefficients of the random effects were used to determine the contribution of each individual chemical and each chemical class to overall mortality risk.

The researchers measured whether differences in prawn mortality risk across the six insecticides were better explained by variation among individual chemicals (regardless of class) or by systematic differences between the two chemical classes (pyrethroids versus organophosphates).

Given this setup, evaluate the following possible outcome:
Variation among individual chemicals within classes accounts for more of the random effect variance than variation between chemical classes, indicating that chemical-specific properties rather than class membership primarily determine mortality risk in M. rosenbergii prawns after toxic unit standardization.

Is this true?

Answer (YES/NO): NO